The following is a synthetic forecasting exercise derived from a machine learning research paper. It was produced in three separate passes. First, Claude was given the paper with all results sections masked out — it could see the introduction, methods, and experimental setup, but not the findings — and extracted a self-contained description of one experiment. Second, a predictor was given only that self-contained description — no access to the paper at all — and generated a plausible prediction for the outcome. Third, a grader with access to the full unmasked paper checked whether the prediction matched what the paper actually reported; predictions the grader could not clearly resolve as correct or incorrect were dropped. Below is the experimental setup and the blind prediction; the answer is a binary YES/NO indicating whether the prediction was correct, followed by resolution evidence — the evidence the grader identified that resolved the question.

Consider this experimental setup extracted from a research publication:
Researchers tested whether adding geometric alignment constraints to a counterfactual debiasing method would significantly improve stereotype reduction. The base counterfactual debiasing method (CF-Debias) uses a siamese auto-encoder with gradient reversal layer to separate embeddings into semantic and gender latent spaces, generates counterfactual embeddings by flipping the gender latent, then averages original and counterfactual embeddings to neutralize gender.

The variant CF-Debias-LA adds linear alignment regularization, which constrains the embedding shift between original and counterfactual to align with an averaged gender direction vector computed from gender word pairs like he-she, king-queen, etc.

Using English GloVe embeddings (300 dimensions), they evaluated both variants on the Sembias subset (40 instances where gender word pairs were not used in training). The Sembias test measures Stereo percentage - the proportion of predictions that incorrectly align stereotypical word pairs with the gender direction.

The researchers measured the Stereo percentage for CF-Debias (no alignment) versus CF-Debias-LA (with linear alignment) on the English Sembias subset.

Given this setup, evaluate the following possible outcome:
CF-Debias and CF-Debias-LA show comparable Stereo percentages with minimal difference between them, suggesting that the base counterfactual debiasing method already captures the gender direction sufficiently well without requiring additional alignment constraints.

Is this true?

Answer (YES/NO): NO